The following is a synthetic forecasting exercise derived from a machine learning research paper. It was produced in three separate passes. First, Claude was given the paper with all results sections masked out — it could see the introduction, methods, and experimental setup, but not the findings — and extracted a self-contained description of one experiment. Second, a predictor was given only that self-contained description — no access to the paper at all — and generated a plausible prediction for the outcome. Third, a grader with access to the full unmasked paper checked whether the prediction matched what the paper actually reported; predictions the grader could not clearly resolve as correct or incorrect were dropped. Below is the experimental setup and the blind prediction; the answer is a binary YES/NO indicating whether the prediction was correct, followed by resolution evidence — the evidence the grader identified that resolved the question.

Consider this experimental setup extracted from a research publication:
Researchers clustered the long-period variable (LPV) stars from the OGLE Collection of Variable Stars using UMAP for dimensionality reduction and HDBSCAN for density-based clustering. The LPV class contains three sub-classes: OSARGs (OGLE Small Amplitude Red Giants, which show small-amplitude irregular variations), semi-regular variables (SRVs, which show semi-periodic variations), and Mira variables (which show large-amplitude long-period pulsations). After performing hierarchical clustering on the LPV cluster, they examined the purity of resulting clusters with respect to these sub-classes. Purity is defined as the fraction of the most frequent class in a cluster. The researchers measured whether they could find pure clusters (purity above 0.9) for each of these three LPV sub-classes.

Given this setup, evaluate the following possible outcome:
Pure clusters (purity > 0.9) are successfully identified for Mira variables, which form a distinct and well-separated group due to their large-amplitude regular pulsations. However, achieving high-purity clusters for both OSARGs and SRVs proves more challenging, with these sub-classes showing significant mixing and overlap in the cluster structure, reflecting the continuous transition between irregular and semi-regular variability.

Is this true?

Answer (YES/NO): YES